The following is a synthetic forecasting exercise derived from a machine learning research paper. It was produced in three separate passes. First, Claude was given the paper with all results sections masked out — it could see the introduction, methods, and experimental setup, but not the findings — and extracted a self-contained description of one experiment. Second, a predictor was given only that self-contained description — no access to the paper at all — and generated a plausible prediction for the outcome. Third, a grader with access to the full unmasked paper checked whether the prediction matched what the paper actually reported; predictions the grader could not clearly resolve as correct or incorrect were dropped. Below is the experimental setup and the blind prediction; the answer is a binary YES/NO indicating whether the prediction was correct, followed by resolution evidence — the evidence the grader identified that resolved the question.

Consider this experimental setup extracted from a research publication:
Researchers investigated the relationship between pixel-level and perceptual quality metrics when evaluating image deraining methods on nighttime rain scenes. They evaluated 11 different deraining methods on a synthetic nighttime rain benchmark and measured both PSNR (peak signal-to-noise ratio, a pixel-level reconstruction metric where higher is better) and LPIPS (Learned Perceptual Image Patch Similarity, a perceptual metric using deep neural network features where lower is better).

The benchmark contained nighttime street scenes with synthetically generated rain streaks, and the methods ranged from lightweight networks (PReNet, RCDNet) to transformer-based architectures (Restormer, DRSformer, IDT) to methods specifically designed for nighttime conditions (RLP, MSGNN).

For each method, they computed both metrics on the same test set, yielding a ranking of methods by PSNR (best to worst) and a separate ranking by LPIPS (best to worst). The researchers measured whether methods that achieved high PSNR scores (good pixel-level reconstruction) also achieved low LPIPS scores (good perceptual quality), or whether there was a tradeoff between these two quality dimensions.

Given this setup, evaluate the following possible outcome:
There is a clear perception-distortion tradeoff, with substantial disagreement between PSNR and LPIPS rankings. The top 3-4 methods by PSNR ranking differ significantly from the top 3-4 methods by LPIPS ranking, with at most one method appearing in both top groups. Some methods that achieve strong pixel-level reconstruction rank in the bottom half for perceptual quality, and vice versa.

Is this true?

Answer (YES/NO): NO